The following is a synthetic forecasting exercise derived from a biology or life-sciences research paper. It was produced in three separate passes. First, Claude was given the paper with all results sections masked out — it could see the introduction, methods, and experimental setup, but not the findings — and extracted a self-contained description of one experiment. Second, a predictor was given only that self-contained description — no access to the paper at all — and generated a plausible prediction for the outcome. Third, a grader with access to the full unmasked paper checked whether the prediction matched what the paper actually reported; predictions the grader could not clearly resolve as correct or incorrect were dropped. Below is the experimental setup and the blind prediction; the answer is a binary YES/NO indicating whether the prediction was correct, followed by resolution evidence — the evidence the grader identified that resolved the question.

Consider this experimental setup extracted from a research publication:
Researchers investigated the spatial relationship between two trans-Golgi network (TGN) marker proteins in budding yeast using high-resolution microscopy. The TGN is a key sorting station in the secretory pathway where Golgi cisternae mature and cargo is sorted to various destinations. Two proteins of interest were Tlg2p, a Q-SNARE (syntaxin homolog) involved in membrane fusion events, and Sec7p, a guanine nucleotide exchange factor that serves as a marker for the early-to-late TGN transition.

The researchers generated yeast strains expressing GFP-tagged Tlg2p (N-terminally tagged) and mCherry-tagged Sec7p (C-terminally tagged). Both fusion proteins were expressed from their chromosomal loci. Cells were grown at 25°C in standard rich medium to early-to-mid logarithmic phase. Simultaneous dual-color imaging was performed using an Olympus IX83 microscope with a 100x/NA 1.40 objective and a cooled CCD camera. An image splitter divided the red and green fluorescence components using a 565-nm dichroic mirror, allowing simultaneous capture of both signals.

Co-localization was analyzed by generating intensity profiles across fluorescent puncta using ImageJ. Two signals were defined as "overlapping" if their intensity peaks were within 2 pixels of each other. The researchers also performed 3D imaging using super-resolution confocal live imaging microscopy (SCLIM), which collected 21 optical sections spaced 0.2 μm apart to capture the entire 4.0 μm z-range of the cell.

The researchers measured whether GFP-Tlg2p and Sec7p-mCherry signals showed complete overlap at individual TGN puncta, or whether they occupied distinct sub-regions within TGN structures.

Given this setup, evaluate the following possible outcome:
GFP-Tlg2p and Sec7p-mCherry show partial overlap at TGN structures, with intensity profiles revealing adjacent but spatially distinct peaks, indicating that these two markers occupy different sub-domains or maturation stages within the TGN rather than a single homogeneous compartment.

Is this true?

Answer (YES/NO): YES